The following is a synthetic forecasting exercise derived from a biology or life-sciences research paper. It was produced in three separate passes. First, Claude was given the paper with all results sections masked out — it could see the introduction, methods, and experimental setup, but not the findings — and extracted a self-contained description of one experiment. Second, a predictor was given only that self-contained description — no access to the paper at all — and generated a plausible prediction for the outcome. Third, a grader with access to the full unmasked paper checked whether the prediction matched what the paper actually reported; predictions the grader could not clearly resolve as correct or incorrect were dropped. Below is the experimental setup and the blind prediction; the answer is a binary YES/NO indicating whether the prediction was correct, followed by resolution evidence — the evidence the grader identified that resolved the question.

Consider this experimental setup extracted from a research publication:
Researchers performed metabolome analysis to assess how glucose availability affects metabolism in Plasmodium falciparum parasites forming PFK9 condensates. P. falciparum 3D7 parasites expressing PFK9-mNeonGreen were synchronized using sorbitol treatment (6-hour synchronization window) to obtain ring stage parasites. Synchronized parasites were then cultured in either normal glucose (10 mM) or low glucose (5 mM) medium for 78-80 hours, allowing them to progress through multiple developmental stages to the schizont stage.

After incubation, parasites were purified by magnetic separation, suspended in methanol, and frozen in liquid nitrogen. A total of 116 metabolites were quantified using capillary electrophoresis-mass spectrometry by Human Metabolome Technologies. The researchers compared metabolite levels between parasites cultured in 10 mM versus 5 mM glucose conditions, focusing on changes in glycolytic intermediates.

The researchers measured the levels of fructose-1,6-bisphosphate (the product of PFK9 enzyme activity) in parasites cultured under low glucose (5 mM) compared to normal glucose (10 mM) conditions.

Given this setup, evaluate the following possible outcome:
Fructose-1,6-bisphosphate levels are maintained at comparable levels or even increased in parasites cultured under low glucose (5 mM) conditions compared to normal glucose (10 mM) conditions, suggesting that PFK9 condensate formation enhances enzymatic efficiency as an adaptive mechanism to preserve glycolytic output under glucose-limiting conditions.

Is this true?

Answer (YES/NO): YES